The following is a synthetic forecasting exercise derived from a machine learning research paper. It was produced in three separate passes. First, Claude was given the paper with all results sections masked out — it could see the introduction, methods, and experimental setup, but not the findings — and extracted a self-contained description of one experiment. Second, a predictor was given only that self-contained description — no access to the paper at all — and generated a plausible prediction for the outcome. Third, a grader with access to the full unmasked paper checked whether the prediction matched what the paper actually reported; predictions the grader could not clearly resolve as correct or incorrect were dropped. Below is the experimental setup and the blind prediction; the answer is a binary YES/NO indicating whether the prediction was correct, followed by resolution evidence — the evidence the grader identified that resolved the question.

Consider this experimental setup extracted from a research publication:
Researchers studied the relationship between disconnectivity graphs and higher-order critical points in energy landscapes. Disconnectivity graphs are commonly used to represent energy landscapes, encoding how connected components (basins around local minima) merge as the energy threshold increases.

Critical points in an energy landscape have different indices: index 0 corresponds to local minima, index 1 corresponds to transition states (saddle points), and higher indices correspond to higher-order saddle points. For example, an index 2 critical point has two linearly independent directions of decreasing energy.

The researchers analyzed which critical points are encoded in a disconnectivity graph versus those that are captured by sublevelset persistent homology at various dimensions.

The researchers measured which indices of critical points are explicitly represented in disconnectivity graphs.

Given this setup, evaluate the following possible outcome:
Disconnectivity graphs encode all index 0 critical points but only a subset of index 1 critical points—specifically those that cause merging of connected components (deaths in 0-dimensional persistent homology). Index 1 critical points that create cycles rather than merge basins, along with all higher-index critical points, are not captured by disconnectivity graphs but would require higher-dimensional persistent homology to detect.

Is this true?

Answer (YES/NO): YES